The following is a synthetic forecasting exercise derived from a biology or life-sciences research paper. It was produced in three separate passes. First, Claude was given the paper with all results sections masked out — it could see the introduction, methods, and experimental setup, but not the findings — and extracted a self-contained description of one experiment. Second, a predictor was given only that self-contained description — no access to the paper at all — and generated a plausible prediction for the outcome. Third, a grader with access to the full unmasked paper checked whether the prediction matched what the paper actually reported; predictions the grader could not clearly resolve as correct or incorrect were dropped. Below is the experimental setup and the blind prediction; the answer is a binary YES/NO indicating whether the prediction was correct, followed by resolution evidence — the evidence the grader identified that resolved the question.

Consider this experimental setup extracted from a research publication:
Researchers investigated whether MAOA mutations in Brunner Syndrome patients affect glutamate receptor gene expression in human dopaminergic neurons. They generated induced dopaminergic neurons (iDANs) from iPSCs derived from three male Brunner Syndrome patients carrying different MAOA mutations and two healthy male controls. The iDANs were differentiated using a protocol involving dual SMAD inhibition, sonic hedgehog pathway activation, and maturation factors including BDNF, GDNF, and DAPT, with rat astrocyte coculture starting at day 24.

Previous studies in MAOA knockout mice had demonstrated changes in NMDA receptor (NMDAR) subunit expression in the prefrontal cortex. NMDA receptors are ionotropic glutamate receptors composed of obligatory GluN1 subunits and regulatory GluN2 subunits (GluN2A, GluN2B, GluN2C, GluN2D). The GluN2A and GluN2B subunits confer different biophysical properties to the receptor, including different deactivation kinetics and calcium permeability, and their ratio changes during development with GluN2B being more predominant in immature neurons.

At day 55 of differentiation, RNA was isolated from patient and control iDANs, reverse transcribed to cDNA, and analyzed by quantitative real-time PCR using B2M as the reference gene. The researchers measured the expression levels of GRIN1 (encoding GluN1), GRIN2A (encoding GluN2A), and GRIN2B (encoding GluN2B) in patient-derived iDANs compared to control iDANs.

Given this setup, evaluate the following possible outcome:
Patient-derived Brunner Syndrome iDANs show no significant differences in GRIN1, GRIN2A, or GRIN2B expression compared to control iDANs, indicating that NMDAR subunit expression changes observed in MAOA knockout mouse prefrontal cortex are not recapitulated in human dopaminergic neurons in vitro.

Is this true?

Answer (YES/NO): NO